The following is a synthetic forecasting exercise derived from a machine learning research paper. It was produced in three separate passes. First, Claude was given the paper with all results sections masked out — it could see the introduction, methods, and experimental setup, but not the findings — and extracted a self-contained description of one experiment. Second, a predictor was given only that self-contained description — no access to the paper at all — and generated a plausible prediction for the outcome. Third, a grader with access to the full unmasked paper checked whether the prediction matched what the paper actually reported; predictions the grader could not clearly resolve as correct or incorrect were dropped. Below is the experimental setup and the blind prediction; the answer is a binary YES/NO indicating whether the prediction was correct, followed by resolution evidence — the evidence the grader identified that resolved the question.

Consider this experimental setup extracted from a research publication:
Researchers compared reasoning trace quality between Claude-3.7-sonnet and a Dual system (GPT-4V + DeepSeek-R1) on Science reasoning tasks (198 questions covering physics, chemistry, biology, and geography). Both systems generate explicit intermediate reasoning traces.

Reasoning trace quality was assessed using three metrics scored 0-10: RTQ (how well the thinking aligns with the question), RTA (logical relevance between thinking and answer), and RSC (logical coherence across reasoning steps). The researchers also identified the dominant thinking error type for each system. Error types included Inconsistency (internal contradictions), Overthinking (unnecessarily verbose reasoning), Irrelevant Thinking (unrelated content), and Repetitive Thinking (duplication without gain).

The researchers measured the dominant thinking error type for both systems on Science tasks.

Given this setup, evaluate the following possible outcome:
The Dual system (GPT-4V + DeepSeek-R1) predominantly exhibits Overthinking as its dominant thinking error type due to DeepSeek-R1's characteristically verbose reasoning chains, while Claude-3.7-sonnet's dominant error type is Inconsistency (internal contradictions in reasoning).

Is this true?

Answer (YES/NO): NO